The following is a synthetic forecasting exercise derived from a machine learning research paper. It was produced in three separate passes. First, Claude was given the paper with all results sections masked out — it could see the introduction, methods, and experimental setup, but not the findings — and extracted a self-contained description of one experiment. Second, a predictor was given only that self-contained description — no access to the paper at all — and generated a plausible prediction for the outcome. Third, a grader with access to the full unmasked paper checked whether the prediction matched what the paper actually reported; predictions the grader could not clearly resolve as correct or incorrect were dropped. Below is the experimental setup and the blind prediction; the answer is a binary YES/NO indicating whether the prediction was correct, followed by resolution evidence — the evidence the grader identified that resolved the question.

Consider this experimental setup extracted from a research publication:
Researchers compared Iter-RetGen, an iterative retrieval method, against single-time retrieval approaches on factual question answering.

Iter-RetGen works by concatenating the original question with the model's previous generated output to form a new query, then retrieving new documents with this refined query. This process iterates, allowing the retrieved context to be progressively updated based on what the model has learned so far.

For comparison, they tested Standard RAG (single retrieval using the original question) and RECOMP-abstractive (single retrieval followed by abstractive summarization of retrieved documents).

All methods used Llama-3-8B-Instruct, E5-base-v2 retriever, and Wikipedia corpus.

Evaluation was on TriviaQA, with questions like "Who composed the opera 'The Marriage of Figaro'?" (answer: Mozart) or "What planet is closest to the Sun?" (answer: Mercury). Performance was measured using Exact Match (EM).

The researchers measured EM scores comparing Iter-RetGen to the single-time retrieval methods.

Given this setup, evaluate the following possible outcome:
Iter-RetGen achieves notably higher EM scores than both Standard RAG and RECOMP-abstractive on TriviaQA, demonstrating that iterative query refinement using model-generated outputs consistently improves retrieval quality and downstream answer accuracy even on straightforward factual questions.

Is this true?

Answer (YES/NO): NO